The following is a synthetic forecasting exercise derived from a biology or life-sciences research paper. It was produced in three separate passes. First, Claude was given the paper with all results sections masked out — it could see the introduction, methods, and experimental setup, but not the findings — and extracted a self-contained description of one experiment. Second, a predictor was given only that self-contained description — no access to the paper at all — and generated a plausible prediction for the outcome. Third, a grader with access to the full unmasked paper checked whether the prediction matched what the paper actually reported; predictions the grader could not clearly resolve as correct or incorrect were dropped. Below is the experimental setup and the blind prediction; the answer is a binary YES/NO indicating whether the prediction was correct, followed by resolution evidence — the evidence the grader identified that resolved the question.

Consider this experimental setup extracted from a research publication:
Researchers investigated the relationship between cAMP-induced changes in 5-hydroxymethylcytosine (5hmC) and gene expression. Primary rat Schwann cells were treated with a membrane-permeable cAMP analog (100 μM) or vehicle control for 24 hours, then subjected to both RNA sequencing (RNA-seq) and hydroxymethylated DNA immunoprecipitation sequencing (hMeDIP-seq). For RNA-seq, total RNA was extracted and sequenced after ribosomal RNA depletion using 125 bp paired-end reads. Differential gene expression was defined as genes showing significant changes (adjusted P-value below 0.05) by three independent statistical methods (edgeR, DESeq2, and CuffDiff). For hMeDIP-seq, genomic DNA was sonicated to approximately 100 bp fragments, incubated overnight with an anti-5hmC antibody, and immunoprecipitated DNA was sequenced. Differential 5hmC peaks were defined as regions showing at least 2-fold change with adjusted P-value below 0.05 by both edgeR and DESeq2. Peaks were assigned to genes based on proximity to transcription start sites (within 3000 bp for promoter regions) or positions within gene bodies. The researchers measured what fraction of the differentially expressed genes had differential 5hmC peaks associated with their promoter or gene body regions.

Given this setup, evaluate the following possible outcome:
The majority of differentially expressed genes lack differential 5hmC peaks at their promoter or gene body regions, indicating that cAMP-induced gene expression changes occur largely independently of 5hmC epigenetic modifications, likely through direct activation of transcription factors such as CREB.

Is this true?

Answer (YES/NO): NO